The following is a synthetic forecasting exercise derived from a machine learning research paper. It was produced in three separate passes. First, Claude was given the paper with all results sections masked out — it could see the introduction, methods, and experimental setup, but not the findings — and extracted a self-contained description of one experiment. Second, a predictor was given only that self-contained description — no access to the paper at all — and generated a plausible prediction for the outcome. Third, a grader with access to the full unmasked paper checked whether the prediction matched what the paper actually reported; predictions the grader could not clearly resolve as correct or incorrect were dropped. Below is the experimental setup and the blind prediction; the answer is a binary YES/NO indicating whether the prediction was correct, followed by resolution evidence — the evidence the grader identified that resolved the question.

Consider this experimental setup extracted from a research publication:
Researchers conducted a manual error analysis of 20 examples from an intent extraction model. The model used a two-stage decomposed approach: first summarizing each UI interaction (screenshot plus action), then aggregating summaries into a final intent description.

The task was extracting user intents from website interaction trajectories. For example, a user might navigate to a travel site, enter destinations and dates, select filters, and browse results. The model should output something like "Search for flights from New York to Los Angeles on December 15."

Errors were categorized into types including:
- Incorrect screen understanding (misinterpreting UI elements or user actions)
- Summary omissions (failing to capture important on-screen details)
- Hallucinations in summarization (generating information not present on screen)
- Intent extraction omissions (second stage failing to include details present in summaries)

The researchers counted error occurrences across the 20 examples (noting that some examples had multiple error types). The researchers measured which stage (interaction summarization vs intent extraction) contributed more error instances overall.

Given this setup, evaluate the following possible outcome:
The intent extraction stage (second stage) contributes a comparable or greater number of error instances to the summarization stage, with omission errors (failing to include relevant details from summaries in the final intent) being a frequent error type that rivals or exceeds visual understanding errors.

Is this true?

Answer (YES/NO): NO